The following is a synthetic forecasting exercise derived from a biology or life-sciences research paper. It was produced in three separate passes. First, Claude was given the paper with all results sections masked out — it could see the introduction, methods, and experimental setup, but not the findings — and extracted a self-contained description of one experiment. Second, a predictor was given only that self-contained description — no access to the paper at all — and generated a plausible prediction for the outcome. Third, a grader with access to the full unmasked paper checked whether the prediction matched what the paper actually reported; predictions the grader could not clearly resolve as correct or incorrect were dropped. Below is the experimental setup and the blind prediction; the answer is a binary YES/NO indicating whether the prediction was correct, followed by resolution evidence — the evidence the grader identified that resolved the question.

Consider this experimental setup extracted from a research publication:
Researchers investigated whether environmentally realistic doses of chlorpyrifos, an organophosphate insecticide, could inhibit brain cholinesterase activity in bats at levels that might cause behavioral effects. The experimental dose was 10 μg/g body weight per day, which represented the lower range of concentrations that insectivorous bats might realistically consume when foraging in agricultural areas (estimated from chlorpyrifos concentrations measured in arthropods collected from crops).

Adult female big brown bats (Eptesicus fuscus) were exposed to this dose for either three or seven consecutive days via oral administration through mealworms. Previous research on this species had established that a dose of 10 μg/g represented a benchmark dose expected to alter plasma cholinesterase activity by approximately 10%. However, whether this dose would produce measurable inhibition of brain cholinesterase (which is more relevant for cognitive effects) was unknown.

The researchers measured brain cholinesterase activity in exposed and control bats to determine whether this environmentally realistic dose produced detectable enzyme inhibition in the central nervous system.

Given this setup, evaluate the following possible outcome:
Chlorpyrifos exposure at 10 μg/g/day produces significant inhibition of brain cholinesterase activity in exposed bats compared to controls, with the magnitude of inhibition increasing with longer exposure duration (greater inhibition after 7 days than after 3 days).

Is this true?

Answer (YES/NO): YES